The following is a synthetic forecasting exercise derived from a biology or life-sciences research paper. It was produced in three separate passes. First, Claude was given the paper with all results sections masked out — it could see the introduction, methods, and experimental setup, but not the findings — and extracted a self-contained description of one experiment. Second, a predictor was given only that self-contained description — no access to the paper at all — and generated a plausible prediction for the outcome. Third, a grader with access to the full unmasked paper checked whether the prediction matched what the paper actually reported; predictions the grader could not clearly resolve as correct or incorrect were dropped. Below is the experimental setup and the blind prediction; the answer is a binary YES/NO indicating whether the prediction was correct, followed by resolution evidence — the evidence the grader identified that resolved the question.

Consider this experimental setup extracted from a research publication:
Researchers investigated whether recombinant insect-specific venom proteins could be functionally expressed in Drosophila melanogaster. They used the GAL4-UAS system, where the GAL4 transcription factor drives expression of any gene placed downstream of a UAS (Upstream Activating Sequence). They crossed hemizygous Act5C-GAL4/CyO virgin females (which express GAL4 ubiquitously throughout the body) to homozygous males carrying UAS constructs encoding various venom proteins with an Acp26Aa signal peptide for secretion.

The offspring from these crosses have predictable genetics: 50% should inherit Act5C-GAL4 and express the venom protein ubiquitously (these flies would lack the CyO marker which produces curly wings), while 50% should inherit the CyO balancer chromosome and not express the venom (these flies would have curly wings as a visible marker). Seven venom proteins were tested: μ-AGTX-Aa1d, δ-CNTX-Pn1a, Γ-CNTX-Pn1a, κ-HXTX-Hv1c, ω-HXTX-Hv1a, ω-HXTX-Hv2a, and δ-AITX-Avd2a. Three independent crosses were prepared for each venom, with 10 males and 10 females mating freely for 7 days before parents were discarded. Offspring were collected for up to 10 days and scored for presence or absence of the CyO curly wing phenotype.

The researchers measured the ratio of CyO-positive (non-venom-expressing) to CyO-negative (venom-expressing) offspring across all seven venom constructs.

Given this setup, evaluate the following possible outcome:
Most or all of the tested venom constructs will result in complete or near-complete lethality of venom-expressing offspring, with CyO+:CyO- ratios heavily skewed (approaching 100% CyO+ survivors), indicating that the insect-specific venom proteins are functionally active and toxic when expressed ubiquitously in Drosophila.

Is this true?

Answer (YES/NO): YES